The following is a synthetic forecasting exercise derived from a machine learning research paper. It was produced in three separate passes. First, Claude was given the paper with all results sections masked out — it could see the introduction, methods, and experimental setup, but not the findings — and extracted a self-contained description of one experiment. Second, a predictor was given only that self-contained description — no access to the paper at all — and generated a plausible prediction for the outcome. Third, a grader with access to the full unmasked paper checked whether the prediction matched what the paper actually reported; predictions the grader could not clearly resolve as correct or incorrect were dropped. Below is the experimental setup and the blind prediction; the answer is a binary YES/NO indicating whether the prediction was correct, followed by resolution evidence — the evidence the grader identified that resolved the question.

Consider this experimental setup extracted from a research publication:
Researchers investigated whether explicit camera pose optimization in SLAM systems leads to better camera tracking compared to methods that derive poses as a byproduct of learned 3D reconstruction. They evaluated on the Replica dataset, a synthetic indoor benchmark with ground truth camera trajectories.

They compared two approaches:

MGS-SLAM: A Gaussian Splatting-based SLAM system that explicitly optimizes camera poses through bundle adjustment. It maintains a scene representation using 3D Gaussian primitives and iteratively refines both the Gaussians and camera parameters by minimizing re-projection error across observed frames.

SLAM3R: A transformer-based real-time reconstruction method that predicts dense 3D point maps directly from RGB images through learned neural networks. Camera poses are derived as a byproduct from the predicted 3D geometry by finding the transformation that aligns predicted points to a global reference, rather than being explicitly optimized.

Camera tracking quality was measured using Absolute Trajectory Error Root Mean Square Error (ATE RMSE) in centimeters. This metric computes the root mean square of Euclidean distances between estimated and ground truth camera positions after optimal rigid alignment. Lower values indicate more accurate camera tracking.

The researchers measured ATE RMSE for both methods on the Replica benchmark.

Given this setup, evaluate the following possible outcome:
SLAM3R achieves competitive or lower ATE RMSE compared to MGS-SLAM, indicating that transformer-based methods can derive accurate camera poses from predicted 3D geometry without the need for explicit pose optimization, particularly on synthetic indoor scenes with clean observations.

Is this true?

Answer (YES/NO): NO